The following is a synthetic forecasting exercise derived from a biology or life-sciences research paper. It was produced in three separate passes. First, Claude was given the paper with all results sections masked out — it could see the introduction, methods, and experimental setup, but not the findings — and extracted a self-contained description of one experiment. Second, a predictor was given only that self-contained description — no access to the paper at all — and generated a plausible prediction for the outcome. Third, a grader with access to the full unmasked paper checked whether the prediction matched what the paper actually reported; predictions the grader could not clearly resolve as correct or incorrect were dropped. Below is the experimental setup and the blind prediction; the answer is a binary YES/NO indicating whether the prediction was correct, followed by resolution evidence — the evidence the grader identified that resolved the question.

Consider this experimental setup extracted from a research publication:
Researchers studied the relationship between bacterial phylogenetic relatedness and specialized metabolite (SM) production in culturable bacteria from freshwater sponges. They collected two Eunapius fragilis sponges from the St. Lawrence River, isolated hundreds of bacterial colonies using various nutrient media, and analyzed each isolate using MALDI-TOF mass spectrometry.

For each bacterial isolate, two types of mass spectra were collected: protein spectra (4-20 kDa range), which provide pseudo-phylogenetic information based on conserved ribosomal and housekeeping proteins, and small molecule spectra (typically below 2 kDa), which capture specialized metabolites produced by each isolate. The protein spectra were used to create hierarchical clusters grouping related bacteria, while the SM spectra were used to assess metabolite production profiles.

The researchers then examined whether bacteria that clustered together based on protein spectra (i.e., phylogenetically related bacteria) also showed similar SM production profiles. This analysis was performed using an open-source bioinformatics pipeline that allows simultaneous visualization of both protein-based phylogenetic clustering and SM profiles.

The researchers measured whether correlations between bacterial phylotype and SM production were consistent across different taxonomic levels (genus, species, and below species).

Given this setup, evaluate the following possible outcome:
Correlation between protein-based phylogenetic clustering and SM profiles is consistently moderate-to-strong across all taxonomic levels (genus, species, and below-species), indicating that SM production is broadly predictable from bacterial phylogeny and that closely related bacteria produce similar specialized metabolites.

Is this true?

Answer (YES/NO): NO